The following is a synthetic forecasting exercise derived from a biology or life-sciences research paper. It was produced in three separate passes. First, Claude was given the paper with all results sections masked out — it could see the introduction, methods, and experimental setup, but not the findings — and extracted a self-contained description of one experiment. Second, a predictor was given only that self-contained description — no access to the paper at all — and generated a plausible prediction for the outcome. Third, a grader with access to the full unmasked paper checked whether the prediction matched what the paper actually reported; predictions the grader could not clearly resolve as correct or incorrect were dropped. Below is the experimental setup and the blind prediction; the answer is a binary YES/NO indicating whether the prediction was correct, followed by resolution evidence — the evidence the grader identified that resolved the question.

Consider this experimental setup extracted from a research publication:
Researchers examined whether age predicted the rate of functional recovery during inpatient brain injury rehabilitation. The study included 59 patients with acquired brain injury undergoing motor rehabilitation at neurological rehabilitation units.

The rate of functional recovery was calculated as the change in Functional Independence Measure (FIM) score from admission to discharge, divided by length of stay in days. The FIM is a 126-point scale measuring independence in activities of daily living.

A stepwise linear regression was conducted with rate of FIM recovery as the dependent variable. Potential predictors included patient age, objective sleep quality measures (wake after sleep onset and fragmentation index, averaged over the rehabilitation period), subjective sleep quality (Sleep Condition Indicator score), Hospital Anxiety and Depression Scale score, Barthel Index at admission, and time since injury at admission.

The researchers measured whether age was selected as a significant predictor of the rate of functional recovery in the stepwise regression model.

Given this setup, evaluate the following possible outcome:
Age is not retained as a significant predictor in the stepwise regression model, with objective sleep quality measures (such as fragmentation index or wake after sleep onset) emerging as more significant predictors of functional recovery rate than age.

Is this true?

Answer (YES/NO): YES